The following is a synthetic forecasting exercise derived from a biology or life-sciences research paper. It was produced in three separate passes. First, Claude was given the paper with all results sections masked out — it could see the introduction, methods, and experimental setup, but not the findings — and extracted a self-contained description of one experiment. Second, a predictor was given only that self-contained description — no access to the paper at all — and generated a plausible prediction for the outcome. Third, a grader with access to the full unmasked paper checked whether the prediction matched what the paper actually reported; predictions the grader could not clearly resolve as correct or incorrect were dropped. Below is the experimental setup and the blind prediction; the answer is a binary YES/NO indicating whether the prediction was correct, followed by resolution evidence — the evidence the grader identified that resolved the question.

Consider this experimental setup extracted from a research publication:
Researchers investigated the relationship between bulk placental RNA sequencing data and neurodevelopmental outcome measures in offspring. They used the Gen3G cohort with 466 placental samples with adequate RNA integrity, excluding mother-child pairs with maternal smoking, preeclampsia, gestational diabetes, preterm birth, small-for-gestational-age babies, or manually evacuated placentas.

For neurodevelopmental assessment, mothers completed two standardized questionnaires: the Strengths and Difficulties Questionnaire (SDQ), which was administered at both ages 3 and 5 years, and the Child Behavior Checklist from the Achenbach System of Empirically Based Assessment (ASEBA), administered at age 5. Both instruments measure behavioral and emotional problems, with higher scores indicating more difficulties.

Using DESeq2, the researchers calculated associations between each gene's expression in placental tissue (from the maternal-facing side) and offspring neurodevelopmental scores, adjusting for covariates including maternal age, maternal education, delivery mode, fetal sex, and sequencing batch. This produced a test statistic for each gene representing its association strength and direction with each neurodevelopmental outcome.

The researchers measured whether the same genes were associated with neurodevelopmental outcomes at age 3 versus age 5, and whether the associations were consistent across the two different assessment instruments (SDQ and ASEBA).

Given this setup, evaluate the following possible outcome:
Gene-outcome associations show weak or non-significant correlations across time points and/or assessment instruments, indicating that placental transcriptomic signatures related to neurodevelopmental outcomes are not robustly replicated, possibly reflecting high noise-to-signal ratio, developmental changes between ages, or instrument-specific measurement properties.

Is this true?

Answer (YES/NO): NO